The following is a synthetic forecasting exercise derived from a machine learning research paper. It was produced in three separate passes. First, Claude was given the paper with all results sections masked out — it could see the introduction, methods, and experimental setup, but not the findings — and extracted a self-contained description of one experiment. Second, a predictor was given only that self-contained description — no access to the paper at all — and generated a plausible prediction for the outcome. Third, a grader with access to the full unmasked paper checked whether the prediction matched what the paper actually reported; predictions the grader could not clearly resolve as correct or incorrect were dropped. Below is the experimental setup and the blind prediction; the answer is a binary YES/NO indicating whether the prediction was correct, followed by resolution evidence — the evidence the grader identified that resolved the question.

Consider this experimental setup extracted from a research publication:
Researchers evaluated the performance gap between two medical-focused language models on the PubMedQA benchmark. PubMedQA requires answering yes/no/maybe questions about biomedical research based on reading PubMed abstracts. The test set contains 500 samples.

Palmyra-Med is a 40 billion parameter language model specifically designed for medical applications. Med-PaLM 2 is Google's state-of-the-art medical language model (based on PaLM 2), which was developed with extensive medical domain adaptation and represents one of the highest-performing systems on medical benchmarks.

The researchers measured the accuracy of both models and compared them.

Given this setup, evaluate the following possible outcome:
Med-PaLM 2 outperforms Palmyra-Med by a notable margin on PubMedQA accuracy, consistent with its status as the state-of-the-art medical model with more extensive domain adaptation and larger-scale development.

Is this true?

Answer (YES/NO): NO